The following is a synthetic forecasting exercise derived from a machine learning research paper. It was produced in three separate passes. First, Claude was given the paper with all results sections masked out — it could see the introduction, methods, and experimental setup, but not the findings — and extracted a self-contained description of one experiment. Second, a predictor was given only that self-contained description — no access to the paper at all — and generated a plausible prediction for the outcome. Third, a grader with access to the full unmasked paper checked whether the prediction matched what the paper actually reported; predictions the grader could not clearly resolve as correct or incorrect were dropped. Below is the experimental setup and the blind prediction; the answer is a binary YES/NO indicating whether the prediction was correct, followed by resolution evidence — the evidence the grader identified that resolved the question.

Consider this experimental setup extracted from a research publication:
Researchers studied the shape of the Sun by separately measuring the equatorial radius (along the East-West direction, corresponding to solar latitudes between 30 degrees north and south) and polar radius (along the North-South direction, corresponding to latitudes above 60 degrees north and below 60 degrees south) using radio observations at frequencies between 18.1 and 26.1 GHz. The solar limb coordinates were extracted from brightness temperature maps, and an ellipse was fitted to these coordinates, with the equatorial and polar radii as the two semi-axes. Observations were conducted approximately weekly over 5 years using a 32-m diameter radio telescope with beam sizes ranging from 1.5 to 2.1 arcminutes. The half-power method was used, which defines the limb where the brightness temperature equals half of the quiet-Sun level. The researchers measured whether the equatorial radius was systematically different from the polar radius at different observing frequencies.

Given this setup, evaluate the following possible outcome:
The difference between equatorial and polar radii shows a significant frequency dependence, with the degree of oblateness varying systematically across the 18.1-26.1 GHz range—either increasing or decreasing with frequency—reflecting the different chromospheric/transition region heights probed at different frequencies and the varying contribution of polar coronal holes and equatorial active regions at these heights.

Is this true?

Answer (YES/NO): NO